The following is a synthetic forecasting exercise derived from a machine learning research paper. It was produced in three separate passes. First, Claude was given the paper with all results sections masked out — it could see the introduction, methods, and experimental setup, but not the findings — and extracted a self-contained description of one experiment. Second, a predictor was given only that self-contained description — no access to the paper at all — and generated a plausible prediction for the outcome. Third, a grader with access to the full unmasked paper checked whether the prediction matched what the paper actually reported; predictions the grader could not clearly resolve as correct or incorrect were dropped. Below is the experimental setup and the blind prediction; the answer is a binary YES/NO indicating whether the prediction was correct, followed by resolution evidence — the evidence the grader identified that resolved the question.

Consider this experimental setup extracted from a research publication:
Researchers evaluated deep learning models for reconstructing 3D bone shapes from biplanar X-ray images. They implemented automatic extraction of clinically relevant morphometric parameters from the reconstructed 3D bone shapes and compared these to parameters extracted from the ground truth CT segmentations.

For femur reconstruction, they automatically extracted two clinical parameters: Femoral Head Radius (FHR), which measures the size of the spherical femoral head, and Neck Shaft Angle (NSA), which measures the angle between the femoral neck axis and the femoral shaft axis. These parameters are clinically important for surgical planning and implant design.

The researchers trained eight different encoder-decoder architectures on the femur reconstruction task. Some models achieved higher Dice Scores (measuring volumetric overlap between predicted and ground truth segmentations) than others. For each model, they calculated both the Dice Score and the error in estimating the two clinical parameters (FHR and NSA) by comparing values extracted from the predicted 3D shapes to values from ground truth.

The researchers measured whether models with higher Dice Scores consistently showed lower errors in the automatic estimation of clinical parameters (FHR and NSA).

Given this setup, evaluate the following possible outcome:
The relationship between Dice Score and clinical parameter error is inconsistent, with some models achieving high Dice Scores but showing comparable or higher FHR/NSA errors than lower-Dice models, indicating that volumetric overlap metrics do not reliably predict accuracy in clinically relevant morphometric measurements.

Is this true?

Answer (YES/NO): YES